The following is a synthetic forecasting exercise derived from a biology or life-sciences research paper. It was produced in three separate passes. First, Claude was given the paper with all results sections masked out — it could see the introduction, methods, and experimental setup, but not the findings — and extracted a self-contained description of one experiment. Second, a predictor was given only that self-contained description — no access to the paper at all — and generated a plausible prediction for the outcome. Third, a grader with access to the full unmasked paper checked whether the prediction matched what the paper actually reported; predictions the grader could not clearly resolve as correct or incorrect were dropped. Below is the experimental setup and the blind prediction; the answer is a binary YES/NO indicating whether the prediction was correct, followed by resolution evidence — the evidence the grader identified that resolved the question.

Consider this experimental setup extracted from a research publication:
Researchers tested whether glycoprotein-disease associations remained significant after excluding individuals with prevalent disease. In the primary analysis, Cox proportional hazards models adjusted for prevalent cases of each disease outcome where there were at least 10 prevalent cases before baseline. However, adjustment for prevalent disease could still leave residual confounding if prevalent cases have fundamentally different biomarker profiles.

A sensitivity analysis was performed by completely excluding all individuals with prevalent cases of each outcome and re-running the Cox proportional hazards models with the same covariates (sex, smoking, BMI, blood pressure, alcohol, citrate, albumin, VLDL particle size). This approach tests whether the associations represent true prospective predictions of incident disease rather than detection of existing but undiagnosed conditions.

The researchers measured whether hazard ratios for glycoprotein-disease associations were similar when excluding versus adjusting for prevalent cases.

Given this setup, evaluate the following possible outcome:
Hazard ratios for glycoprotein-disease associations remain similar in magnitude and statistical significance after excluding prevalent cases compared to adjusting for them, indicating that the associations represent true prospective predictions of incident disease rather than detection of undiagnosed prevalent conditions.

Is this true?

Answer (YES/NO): YES